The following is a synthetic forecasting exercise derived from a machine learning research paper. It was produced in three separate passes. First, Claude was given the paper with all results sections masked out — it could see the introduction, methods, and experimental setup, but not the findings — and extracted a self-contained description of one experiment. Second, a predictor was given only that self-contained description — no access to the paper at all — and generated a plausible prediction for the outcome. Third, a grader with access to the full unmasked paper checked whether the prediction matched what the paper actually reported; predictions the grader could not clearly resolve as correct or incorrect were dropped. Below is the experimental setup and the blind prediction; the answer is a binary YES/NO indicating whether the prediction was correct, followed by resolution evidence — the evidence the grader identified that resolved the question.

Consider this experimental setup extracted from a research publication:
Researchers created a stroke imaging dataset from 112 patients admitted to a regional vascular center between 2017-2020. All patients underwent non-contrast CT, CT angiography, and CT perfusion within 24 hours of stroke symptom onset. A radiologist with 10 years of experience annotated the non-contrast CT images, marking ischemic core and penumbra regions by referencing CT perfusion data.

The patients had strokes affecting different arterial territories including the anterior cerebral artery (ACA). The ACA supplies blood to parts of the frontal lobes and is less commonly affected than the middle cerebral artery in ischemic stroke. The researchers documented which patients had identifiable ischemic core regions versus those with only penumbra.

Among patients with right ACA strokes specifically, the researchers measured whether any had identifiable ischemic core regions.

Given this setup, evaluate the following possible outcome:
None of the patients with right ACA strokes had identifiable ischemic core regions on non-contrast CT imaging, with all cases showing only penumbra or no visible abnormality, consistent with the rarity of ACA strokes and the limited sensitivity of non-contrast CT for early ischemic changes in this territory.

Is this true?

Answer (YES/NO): YES